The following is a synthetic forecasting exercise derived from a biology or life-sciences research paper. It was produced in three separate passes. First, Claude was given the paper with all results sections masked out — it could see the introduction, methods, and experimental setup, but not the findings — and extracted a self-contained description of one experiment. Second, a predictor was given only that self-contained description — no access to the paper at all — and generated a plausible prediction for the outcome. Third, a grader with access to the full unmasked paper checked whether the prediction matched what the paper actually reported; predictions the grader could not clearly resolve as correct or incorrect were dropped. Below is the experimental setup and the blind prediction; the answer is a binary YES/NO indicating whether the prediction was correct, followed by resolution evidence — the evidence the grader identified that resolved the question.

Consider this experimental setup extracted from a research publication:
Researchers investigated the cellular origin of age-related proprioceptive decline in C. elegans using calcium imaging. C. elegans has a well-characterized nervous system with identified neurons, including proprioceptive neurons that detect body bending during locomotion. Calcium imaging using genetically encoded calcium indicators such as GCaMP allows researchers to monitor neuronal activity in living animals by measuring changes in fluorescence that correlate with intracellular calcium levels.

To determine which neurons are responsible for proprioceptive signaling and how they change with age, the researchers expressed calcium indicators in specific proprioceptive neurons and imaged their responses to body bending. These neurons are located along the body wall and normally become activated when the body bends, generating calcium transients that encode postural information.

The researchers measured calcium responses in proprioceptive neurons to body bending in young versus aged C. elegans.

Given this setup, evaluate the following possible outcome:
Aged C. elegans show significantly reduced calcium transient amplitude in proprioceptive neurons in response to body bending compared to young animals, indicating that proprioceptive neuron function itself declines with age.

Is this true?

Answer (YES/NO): NO